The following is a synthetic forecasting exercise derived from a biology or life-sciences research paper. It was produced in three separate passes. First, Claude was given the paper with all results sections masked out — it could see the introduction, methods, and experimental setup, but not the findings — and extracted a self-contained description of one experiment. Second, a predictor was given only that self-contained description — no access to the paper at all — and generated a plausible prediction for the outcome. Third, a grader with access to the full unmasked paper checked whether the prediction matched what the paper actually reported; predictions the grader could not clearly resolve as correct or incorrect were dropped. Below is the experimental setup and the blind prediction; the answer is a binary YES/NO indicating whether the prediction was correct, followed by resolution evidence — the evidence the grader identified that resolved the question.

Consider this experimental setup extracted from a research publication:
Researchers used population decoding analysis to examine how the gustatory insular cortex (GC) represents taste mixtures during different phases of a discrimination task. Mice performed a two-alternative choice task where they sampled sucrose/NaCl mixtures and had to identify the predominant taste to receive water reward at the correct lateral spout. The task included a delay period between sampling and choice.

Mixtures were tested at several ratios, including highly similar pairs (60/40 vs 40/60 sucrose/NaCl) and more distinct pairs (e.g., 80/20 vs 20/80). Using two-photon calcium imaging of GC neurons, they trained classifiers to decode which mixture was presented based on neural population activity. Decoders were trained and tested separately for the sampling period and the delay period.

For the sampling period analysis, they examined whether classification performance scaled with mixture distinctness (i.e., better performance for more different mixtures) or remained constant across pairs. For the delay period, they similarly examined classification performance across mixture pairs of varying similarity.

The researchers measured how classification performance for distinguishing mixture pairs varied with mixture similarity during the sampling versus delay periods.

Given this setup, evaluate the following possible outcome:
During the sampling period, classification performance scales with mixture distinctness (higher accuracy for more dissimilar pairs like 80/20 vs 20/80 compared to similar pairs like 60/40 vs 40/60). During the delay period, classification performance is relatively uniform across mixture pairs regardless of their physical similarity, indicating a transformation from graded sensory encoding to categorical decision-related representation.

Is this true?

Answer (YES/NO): YES